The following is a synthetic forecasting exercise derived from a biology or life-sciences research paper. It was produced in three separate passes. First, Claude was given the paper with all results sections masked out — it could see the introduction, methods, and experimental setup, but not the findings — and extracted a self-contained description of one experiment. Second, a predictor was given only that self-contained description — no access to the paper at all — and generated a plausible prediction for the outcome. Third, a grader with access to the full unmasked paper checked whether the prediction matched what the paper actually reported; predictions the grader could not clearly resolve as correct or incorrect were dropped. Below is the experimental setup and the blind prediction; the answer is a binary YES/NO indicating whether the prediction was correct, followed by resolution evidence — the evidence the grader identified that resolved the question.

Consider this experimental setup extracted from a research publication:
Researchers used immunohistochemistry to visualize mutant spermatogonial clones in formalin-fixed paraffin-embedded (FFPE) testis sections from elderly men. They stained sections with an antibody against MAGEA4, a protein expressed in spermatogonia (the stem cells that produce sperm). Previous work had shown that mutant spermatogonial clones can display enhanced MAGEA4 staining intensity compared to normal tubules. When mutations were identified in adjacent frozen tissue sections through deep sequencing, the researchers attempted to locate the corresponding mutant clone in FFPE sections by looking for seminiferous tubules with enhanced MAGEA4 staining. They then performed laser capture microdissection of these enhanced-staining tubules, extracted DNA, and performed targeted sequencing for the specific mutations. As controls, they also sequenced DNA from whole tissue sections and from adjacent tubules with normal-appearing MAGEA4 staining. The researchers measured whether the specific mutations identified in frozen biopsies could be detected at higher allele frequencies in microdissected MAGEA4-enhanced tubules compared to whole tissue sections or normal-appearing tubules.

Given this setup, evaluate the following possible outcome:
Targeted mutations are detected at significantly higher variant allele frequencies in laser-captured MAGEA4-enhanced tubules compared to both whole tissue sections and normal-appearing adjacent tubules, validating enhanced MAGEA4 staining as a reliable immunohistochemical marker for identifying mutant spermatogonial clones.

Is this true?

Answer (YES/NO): YES